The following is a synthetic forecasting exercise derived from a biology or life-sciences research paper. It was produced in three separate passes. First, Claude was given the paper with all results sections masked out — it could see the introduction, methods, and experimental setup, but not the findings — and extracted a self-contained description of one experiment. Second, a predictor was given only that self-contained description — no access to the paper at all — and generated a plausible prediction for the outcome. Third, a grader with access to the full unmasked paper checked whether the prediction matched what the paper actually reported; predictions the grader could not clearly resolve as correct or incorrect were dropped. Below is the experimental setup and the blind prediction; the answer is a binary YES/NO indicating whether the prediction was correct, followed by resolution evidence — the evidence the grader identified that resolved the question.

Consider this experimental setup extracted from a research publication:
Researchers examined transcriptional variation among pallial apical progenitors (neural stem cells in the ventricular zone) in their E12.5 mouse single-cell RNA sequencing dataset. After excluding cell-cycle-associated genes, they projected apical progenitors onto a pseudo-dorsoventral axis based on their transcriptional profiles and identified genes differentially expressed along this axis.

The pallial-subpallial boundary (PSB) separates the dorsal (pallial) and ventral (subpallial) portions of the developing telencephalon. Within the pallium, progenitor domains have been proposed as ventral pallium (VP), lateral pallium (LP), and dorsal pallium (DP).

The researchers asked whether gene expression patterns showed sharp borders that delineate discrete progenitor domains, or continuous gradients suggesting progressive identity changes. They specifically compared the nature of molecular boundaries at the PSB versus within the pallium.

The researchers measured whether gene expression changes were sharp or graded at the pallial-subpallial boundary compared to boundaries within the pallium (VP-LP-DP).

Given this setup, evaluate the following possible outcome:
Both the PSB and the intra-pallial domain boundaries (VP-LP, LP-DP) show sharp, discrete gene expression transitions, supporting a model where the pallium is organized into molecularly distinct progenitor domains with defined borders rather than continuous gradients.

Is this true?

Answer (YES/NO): NO